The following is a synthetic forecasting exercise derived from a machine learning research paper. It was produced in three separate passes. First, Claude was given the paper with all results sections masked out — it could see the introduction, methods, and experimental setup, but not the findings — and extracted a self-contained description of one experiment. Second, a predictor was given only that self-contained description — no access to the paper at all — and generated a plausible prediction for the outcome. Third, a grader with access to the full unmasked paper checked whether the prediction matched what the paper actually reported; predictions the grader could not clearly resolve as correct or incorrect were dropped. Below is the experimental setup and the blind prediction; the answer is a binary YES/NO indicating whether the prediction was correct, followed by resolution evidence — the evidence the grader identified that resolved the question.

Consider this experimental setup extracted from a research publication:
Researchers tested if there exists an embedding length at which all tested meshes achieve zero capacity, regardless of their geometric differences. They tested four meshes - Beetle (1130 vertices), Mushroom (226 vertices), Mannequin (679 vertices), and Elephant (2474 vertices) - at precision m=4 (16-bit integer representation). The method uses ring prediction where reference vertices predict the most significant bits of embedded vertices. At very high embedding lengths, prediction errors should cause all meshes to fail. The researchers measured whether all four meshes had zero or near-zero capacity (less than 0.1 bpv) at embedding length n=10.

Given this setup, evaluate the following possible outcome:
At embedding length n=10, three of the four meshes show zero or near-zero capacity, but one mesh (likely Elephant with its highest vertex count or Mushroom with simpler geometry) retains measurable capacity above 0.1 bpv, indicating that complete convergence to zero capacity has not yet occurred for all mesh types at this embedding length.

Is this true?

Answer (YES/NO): YES